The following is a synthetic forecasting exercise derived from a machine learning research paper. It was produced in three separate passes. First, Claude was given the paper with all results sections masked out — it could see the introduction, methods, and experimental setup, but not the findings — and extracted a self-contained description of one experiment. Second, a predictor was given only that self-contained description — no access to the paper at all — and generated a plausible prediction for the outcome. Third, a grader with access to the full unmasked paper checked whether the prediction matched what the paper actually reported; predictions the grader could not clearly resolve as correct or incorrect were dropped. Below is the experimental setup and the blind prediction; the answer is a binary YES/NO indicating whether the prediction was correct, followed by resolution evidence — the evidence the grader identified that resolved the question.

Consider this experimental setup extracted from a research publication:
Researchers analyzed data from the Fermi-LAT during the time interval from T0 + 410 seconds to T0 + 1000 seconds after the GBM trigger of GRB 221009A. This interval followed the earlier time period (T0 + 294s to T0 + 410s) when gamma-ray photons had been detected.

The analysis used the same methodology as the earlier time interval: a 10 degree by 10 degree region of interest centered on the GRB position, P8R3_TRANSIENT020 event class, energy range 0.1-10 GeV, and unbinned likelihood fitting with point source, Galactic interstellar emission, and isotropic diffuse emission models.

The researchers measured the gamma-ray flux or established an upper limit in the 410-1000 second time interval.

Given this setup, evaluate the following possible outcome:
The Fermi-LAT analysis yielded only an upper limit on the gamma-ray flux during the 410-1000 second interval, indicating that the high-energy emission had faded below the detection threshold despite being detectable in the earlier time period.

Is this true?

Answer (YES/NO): YES